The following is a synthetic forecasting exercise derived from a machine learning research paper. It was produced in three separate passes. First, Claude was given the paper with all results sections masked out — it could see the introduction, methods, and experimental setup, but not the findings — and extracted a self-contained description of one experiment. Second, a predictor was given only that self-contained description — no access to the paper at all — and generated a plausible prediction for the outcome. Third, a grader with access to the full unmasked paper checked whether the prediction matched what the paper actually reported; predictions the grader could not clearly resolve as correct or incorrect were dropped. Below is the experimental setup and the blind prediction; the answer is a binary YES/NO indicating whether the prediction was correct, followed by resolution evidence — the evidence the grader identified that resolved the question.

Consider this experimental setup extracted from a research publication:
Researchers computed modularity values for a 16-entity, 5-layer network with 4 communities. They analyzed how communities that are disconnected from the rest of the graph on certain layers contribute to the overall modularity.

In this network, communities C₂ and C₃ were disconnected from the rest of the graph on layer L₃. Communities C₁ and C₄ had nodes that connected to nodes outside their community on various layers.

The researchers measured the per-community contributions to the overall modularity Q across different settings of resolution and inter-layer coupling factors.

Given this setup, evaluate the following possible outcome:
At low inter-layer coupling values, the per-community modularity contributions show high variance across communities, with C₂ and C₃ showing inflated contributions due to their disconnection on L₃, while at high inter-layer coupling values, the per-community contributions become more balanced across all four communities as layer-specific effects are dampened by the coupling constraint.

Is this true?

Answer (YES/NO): NO